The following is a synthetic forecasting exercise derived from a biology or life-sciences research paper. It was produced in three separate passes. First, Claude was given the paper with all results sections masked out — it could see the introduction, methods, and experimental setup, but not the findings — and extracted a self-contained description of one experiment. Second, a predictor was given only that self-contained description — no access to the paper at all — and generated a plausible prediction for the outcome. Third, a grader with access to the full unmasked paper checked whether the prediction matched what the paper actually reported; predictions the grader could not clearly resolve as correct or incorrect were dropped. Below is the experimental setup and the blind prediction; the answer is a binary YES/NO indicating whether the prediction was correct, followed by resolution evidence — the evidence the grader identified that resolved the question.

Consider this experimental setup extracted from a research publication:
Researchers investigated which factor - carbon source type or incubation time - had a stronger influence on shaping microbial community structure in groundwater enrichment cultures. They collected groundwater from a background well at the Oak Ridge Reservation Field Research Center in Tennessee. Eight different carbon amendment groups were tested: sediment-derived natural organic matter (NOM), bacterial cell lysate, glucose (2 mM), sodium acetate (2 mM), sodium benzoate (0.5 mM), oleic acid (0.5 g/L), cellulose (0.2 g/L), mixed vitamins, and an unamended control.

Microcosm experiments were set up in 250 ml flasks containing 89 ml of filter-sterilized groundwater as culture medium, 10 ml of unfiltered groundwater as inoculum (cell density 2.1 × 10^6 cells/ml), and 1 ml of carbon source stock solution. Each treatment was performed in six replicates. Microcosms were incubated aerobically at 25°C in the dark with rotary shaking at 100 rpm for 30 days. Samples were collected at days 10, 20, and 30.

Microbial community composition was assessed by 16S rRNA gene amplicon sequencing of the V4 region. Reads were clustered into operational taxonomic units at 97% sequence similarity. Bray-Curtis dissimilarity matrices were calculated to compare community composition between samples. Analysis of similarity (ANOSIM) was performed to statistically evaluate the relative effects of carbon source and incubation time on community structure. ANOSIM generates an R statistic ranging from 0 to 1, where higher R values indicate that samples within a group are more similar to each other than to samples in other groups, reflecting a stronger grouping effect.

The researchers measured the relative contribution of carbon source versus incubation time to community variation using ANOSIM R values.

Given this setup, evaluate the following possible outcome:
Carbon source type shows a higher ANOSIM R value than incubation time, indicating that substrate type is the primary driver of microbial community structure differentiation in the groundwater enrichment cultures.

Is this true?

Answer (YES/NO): YES